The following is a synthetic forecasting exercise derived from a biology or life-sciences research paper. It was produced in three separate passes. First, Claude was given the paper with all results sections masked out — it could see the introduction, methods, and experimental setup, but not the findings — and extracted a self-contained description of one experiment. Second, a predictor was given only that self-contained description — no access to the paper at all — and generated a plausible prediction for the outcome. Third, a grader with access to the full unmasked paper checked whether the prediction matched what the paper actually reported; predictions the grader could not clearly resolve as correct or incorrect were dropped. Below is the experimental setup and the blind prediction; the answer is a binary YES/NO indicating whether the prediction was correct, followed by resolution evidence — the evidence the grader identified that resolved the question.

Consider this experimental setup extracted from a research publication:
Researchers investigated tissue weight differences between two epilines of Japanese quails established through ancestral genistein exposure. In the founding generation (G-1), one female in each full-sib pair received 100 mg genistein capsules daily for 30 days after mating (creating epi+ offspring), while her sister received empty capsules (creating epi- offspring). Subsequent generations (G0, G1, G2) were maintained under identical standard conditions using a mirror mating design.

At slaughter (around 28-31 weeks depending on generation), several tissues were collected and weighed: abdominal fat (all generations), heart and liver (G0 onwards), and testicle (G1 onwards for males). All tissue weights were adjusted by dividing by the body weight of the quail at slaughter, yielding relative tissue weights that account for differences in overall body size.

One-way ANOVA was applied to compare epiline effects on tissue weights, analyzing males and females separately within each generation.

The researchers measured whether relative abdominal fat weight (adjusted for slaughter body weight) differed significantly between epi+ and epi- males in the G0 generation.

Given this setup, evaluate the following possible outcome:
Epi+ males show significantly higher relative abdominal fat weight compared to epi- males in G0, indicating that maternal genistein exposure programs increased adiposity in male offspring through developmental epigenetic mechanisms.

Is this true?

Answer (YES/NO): NO